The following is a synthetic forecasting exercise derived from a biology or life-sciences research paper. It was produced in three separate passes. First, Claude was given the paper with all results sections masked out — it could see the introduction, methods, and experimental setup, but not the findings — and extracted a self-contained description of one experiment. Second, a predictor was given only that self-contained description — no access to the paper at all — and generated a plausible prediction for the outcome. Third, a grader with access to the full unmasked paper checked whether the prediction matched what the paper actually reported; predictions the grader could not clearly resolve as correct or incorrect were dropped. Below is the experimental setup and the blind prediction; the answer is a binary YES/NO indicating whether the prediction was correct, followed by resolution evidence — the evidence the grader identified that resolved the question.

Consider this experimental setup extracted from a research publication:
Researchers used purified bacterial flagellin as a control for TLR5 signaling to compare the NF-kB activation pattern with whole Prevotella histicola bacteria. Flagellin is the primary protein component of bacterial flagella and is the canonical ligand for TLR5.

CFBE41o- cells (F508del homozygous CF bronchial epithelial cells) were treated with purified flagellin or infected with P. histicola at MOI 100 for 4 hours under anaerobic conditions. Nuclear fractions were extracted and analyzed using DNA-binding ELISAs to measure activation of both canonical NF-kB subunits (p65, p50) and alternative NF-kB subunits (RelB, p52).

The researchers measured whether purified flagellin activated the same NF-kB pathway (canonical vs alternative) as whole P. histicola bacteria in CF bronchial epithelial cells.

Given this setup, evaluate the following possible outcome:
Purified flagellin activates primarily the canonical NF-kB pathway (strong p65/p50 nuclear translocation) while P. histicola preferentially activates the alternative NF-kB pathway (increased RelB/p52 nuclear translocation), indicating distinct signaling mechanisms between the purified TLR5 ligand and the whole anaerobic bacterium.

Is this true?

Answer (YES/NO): YES